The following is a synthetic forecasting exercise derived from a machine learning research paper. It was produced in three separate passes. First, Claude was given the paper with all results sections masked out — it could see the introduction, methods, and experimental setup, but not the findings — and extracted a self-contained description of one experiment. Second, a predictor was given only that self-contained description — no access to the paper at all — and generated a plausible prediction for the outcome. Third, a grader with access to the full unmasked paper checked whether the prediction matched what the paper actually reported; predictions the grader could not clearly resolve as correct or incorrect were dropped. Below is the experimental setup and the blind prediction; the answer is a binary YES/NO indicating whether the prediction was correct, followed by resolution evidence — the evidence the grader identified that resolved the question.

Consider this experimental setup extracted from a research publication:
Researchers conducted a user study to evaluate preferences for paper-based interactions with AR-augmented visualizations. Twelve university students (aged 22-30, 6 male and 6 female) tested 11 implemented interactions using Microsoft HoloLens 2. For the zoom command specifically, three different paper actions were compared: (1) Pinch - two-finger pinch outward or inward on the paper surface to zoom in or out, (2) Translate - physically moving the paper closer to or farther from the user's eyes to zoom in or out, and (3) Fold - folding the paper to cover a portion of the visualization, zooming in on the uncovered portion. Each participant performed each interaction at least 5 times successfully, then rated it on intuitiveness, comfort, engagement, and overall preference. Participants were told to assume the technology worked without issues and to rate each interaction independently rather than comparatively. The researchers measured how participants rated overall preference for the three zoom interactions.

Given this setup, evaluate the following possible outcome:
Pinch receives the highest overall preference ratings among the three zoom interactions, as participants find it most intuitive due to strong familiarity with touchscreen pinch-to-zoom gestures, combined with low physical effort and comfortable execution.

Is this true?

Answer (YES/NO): YES